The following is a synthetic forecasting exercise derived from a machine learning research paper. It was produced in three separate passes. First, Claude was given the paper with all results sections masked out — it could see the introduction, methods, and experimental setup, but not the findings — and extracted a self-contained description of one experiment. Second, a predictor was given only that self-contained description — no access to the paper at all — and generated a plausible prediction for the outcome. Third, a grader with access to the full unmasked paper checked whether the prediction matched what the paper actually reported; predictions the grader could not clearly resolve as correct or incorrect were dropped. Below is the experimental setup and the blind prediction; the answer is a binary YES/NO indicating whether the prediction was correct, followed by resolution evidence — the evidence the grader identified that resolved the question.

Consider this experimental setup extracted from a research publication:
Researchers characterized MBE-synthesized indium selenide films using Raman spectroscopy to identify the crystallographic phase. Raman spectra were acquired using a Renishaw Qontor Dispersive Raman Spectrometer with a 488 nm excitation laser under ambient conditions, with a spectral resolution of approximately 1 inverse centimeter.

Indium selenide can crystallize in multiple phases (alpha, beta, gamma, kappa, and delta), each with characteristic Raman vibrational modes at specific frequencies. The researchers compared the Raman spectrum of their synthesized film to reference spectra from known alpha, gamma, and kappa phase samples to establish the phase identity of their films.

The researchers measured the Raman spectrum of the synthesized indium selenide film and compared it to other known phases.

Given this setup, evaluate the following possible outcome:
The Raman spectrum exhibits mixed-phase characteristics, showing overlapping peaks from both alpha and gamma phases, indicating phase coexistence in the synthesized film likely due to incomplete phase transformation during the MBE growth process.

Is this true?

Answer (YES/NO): NO